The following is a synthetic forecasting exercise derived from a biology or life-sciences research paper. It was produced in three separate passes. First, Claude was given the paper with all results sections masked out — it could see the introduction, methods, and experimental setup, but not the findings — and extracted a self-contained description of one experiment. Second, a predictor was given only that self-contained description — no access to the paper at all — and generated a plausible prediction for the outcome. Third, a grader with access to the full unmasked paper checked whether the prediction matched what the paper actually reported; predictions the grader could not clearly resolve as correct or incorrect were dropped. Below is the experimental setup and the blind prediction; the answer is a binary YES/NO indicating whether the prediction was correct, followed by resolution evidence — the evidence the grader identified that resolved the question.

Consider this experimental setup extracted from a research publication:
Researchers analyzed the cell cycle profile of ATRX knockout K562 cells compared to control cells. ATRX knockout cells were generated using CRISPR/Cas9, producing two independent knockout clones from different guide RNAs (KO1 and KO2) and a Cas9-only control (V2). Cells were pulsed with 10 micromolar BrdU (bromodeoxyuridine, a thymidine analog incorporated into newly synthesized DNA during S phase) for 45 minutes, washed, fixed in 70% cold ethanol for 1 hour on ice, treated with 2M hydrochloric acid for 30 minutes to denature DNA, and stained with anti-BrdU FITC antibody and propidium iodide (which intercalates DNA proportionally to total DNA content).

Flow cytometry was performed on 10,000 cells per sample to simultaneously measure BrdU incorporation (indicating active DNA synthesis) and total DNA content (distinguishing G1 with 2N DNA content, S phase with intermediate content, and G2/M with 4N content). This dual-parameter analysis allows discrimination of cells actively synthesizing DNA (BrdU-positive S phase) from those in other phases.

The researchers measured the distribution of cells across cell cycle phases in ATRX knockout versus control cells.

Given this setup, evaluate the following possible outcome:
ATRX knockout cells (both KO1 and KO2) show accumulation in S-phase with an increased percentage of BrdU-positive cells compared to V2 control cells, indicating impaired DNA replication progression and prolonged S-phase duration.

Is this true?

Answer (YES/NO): NO